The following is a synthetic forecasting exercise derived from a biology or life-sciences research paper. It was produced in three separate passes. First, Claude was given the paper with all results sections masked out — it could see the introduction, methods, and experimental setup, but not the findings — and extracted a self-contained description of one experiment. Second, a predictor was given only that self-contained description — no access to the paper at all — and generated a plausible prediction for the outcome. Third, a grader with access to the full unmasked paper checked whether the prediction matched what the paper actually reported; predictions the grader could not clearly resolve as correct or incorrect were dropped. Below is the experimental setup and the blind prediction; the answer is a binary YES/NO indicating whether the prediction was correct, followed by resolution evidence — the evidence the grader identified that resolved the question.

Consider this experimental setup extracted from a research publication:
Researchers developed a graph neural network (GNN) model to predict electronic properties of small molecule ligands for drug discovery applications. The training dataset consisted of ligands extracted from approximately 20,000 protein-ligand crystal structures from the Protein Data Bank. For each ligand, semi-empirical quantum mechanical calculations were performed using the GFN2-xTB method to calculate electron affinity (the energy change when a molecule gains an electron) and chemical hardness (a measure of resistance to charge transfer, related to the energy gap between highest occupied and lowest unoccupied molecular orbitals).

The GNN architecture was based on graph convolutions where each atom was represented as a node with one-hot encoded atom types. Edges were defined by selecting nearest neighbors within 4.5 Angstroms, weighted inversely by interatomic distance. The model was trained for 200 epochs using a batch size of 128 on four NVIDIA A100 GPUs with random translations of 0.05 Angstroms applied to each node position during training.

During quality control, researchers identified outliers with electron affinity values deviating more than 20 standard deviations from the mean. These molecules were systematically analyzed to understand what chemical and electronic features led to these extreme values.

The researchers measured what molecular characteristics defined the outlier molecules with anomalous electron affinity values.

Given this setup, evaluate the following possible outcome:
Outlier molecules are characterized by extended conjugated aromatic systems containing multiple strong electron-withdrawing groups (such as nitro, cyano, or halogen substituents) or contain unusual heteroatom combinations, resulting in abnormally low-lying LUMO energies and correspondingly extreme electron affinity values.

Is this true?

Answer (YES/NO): NO